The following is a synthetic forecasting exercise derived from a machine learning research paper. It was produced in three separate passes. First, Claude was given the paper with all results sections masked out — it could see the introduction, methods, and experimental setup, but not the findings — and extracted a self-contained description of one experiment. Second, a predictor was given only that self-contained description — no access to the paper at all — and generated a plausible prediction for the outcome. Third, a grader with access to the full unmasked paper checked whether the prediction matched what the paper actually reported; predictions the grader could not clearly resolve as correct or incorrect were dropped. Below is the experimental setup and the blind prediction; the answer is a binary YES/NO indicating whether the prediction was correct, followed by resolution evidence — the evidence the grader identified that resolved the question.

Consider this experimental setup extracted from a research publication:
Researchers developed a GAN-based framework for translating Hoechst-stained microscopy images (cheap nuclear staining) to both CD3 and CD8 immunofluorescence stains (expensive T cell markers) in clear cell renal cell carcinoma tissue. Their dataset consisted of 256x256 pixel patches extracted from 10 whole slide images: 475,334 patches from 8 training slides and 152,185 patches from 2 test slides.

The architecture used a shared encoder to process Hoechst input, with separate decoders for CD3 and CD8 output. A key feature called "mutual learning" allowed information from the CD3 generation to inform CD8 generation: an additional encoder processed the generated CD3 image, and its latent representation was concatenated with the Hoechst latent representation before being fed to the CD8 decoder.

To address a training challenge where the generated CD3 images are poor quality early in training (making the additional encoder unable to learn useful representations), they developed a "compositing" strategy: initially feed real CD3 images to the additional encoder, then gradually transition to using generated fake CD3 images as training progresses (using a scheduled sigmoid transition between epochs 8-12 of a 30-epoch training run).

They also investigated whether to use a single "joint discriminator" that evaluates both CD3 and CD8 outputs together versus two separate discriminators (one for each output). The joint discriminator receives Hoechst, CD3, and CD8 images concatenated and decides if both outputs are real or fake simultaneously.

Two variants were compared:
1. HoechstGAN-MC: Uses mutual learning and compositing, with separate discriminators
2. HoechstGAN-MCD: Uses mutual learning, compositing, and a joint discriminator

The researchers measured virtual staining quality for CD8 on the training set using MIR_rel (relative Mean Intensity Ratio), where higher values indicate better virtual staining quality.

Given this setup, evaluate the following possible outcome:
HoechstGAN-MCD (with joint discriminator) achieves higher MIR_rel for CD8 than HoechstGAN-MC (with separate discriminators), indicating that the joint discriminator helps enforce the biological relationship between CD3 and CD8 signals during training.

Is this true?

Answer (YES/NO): NO